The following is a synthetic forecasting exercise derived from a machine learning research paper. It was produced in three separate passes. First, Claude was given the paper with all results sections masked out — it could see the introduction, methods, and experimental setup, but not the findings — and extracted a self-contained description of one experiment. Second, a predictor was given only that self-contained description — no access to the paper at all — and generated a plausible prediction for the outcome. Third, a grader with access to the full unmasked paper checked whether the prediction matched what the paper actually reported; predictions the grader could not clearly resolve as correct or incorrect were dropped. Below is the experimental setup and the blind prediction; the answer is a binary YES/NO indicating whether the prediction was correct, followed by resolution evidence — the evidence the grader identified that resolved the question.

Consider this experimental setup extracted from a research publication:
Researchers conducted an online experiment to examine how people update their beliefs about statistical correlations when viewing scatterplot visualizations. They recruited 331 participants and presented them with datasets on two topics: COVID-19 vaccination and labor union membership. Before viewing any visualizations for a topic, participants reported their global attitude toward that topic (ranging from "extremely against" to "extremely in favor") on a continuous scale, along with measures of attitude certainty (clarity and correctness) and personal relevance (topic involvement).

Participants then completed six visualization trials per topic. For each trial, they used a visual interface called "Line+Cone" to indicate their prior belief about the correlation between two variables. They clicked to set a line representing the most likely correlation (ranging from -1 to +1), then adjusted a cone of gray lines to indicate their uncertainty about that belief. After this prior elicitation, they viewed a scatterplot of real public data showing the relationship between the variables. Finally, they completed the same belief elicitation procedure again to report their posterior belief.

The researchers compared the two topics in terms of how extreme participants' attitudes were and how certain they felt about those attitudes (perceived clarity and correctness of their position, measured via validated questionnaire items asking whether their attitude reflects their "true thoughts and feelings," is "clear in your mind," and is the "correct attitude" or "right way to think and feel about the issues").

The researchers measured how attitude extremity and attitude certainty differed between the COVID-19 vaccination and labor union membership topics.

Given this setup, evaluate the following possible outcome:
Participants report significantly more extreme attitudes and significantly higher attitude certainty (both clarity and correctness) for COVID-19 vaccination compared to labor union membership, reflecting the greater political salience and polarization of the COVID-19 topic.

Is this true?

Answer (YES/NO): YES